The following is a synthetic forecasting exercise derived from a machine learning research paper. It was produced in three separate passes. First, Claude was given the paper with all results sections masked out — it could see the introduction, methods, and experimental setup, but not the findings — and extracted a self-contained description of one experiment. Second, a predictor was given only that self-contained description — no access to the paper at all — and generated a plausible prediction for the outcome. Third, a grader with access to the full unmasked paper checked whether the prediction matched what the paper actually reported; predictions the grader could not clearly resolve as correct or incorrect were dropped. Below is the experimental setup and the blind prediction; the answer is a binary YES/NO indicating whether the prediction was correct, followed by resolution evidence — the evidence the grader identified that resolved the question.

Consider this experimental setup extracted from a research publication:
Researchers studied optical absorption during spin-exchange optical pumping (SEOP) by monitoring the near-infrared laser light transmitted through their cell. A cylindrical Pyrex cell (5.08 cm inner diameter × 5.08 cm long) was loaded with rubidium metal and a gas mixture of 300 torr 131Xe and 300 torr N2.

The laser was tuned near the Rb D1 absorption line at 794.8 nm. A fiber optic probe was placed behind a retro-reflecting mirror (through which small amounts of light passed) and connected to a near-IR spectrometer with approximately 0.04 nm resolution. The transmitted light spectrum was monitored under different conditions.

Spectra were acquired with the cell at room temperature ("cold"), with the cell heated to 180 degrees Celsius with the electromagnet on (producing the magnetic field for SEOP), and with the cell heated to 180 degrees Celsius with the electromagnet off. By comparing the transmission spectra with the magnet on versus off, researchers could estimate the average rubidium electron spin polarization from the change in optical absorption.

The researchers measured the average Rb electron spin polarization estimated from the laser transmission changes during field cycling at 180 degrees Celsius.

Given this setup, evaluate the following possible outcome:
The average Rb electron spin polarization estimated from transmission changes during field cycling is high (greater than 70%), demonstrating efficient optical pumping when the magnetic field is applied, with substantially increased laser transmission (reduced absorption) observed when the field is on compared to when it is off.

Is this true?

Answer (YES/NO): NO